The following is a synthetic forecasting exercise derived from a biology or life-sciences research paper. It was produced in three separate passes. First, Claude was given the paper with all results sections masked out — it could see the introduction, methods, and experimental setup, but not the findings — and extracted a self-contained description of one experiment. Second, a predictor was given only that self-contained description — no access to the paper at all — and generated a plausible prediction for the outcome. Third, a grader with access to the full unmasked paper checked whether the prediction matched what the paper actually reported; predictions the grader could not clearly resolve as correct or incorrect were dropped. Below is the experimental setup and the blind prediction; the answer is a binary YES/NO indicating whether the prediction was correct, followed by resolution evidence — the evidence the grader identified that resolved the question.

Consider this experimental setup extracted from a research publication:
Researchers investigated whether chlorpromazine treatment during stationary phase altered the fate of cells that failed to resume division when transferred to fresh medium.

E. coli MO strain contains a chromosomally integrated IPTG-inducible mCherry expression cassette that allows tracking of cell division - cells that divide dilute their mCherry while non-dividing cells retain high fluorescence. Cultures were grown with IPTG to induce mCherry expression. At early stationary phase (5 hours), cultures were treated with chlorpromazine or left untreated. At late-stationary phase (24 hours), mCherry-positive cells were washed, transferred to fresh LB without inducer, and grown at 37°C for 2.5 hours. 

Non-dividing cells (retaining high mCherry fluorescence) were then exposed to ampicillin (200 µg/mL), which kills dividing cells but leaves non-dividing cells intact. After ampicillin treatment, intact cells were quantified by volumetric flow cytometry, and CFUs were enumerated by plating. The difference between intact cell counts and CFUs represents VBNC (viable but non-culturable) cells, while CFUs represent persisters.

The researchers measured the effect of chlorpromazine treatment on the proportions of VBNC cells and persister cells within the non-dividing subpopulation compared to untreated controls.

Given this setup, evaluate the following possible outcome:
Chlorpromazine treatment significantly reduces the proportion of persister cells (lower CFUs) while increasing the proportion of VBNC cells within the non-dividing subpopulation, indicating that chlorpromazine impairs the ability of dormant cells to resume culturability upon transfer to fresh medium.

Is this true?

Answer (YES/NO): NO